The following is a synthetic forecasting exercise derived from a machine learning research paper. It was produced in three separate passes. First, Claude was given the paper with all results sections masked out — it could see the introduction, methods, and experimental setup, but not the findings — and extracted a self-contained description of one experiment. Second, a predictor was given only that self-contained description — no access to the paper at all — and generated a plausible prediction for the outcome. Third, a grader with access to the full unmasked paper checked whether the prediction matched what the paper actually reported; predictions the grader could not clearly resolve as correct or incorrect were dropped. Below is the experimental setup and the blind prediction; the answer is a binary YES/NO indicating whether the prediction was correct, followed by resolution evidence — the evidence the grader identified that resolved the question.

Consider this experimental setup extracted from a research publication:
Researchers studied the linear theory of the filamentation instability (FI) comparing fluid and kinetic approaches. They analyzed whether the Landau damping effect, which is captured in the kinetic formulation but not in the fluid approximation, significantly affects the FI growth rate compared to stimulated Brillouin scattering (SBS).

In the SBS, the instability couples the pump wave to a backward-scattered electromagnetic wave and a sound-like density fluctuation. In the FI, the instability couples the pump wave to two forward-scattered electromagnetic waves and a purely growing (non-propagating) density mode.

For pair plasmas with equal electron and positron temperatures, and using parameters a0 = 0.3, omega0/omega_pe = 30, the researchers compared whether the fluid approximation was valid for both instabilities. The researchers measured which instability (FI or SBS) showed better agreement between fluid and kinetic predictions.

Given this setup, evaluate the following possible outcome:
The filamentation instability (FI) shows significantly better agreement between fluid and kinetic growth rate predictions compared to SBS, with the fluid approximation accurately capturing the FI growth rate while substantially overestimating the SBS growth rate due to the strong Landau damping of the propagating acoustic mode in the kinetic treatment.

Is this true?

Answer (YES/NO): YES